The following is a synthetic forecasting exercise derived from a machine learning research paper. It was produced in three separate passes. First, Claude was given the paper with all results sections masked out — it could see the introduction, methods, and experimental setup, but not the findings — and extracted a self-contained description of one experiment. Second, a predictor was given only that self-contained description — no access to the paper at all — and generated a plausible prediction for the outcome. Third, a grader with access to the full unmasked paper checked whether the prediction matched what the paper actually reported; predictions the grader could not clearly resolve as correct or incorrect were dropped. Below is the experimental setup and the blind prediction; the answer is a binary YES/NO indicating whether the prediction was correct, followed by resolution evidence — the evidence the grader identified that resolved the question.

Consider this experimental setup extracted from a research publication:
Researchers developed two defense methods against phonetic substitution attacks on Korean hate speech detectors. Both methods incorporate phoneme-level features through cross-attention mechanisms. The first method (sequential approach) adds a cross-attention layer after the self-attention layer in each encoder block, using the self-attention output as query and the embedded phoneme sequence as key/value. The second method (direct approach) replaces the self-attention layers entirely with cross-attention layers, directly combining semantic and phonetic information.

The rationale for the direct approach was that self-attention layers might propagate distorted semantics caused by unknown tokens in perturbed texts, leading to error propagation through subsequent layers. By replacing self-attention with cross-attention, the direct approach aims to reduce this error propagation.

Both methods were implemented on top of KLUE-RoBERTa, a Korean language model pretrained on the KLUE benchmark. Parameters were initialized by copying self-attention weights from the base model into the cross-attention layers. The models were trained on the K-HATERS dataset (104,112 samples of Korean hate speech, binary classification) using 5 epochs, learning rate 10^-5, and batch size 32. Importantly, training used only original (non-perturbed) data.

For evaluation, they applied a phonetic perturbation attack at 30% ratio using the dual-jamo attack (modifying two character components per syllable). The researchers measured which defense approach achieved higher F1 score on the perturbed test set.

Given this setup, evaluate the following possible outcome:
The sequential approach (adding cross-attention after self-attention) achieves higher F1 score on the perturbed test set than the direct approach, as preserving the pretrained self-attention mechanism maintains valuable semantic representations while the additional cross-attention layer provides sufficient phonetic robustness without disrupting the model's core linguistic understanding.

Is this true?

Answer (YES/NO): YES